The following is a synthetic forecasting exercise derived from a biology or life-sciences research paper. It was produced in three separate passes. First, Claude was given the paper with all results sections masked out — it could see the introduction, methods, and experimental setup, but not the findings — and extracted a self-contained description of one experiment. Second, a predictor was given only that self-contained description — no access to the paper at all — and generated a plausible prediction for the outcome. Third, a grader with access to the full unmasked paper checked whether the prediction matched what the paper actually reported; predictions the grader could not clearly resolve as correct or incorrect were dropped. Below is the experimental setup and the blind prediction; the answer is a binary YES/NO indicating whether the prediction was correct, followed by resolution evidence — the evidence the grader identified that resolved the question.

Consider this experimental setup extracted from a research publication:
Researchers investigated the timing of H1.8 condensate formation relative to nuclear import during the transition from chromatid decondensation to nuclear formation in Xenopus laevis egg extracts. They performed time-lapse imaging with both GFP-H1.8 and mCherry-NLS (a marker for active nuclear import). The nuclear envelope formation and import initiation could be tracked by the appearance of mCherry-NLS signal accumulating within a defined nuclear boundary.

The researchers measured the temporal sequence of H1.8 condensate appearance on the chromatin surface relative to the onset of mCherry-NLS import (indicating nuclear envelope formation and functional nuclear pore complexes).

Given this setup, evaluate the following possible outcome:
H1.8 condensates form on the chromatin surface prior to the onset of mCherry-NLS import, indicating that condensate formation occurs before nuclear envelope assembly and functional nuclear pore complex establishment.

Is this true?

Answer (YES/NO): YES